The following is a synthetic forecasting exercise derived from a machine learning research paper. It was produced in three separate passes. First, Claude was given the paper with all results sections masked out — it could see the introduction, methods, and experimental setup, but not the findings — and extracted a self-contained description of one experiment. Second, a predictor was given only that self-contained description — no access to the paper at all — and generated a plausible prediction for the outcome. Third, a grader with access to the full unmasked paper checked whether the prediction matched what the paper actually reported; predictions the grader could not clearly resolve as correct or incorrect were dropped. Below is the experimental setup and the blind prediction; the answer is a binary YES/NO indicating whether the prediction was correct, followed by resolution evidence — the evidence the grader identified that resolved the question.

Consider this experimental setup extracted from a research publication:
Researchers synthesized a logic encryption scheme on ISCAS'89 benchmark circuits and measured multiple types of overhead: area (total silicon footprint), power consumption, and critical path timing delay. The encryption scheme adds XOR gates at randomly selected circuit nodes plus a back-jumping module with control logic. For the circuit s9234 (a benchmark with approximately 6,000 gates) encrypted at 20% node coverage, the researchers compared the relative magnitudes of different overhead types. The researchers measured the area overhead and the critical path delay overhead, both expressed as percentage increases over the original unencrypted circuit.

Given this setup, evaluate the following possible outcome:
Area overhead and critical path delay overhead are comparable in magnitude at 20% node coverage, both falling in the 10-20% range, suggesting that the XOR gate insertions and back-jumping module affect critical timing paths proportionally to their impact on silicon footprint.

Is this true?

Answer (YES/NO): NO